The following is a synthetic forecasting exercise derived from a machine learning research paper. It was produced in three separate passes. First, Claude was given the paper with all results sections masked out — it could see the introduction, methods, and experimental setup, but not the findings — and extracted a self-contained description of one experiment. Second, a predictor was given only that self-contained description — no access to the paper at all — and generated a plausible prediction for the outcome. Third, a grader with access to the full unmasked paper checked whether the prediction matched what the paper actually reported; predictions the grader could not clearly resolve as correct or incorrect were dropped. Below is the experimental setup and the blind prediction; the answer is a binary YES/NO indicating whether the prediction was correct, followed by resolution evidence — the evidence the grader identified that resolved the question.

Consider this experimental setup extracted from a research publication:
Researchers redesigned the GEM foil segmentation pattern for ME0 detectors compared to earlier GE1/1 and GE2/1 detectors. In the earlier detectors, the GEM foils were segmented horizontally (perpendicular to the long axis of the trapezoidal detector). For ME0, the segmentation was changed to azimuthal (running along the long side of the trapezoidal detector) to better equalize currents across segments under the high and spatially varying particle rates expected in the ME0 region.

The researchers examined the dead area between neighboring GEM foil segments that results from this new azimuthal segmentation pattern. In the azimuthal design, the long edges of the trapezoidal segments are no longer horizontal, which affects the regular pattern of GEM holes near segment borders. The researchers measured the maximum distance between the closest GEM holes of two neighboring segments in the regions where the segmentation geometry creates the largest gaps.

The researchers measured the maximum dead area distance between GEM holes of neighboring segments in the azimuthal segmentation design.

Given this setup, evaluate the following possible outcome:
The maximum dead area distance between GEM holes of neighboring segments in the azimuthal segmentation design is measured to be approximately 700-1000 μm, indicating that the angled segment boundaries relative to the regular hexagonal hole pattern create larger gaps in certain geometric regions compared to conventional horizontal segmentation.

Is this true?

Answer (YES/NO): NO